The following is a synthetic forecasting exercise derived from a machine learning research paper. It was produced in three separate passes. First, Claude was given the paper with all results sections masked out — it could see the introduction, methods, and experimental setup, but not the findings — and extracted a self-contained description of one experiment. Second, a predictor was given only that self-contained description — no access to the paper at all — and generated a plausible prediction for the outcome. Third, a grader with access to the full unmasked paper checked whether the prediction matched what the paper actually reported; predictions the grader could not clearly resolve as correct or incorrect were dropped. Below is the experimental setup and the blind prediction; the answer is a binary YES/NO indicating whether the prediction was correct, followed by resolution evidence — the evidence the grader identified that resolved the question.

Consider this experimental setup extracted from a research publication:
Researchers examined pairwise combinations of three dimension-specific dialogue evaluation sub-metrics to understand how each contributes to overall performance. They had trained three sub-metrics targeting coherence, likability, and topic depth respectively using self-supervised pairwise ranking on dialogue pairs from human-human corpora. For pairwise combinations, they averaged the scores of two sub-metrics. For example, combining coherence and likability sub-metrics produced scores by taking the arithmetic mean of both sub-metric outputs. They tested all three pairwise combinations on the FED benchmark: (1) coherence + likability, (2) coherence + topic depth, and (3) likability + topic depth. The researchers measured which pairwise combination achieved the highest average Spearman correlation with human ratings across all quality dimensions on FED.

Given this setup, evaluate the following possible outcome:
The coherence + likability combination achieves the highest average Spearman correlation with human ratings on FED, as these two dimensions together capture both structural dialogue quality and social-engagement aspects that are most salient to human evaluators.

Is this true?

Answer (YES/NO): NO